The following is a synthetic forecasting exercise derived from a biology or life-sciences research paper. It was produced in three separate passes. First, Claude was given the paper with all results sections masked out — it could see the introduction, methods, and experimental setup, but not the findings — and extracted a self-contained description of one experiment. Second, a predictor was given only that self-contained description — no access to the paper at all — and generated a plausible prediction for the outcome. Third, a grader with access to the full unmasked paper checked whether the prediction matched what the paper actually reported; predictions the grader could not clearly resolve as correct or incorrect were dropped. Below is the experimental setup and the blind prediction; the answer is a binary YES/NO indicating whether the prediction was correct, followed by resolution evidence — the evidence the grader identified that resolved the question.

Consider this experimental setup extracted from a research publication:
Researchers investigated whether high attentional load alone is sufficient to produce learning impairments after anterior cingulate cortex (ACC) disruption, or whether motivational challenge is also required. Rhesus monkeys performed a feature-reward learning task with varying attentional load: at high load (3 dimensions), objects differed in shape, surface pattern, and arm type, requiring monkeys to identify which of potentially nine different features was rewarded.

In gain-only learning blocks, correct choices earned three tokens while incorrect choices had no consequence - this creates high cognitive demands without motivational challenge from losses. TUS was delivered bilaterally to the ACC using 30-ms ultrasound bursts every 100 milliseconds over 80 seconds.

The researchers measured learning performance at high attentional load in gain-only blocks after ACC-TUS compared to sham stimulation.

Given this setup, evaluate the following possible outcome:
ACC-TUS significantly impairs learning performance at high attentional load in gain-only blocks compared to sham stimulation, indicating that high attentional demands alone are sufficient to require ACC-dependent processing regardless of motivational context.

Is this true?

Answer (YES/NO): NO